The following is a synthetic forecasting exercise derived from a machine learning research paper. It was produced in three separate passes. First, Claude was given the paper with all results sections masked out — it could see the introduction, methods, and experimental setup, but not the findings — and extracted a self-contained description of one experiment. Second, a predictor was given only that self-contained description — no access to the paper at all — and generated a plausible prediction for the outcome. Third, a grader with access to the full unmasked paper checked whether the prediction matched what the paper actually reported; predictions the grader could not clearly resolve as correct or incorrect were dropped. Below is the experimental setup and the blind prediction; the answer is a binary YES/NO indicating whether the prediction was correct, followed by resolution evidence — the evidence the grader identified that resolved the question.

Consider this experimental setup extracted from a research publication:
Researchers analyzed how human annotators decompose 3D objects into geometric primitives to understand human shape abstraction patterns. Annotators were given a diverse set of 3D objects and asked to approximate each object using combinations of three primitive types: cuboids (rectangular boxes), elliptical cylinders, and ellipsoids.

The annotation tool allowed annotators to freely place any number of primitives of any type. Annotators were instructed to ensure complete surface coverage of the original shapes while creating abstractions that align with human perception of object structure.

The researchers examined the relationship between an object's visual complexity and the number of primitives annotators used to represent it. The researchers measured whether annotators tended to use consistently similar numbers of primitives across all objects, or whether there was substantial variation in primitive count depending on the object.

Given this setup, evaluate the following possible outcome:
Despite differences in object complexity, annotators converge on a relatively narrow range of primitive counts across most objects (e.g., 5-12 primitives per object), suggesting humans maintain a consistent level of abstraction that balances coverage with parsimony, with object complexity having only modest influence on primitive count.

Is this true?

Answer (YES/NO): NO